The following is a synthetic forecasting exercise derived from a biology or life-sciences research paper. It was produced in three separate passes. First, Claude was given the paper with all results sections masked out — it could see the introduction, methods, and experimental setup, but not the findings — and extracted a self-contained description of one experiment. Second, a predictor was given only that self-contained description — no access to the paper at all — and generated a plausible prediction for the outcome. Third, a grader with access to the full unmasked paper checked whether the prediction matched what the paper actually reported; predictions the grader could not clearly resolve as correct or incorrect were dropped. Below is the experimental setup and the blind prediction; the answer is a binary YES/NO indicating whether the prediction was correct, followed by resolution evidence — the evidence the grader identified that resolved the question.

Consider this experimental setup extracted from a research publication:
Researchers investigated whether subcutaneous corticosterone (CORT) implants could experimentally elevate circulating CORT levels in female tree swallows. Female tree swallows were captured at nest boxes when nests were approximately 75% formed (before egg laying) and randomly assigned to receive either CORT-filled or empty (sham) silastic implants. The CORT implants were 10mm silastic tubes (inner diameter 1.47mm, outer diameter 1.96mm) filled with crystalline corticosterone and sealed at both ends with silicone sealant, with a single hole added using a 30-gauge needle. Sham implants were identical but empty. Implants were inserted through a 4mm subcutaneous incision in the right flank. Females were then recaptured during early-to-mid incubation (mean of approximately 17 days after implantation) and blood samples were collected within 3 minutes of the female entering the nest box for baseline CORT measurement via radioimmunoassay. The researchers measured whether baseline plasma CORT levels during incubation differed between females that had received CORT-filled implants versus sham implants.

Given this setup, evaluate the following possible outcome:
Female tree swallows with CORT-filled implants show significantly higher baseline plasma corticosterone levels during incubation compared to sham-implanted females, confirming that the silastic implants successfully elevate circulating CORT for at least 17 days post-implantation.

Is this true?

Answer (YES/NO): NO